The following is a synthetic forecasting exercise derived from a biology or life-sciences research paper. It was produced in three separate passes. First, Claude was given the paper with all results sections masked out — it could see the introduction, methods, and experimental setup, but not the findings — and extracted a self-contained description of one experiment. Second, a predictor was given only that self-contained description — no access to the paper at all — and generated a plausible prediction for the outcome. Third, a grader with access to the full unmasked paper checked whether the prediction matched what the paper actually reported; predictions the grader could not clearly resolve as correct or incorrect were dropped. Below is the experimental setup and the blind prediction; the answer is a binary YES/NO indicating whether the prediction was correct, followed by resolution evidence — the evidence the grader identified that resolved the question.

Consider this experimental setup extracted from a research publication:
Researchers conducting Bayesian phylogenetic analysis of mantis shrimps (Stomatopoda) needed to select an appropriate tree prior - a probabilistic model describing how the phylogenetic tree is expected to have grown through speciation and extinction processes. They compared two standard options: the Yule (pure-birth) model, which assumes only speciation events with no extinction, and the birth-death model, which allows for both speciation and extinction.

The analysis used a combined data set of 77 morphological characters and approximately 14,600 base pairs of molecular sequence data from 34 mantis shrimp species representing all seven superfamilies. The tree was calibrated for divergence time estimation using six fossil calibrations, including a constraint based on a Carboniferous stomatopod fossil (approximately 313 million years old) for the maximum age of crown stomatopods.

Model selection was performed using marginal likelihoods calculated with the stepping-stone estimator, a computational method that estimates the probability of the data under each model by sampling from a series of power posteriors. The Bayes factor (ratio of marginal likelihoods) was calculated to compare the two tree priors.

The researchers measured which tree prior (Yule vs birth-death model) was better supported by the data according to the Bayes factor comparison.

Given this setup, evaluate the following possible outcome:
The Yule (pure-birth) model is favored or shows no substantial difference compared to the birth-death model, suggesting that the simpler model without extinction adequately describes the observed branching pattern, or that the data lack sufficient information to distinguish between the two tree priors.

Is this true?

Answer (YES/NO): YES